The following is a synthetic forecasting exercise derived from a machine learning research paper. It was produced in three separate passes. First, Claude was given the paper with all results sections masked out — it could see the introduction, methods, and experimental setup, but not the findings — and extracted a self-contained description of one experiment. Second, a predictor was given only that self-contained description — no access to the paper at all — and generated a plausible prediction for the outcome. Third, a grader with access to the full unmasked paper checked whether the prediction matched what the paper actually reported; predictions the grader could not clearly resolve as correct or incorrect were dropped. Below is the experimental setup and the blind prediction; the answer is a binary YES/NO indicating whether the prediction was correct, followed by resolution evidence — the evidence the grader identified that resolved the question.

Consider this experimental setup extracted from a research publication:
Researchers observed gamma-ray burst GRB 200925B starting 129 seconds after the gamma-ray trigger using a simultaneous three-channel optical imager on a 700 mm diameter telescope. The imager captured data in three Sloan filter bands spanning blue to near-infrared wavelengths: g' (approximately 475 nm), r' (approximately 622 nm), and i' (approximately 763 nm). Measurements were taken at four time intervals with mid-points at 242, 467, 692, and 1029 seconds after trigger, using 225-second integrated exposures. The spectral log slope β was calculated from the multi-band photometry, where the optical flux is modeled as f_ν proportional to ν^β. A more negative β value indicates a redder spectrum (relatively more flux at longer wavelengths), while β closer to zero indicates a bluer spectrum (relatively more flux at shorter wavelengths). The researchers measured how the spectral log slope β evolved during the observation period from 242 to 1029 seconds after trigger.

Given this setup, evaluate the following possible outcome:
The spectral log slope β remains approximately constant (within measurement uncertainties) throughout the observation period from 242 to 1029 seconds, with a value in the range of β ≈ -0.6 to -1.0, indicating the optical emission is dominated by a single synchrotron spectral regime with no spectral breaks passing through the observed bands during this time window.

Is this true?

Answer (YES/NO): NO